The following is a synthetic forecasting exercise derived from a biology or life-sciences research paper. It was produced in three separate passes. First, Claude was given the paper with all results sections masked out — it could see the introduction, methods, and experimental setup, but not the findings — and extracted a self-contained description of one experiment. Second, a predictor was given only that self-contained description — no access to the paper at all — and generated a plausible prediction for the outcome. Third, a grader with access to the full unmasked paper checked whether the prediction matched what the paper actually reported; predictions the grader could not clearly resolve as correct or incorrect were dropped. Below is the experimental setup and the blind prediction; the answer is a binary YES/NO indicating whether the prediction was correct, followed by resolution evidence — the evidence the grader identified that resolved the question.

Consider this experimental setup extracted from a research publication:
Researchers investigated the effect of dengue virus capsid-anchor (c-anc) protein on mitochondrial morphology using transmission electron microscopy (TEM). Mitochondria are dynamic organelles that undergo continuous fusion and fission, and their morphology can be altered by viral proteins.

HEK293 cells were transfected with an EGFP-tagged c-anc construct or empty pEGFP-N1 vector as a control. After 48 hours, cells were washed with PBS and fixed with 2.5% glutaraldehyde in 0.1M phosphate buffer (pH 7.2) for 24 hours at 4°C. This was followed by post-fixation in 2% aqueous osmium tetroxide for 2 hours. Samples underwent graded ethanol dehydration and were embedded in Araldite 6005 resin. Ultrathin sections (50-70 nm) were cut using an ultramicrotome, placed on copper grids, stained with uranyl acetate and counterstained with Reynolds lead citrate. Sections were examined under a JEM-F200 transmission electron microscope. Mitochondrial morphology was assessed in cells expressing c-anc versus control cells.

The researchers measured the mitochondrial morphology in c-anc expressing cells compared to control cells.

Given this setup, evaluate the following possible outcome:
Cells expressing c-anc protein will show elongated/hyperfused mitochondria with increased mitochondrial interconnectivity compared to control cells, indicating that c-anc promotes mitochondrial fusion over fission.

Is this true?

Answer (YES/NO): NO